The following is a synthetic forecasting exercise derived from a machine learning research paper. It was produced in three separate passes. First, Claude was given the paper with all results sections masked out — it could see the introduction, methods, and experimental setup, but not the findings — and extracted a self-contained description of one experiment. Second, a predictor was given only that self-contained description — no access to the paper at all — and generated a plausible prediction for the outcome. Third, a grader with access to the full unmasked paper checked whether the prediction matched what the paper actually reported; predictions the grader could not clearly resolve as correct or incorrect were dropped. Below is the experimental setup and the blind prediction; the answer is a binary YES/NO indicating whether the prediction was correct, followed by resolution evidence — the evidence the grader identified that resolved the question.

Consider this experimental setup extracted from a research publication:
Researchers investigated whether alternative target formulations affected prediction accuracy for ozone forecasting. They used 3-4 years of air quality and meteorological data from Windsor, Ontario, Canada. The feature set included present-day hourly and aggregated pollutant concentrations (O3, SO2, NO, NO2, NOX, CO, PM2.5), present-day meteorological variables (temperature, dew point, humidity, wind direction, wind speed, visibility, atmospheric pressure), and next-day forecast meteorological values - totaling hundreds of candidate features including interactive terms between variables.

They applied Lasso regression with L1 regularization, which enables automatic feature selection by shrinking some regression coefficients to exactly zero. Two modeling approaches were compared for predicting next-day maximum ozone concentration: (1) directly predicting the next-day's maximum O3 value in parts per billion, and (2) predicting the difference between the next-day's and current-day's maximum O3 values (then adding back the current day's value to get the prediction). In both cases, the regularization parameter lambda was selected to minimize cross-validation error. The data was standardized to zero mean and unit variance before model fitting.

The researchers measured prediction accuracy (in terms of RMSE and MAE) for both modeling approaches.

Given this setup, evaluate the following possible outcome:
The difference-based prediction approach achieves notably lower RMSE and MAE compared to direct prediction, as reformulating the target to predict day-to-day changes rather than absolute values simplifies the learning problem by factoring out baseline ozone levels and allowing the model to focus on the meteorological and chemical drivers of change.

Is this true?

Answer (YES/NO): NO